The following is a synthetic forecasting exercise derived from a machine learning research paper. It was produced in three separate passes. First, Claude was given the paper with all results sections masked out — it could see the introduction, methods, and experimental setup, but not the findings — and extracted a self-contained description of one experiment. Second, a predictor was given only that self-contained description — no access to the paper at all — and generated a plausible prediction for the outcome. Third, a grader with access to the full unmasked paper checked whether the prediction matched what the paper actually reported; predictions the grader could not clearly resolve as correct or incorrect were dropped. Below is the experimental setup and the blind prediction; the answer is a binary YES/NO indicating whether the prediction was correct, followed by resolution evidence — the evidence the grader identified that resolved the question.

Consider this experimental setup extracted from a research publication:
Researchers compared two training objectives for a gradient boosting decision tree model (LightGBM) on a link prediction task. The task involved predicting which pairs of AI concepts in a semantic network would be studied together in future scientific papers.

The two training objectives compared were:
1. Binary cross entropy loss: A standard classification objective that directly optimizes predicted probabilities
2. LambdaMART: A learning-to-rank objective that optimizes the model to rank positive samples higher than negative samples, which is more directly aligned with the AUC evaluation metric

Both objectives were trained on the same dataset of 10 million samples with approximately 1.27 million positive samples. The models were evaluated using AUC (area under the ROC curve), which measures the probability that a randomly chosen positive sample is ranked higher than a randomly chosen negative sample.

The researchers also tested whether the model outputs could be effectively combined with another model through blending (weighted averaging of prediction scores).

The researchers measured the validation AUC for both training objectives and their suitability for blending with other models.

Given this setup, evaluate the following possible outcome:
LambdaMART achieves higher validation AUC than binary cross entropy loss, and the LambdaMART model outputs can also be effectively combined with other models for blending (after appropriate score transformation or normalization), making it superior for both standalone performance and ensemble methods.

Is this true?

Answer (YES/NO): NO